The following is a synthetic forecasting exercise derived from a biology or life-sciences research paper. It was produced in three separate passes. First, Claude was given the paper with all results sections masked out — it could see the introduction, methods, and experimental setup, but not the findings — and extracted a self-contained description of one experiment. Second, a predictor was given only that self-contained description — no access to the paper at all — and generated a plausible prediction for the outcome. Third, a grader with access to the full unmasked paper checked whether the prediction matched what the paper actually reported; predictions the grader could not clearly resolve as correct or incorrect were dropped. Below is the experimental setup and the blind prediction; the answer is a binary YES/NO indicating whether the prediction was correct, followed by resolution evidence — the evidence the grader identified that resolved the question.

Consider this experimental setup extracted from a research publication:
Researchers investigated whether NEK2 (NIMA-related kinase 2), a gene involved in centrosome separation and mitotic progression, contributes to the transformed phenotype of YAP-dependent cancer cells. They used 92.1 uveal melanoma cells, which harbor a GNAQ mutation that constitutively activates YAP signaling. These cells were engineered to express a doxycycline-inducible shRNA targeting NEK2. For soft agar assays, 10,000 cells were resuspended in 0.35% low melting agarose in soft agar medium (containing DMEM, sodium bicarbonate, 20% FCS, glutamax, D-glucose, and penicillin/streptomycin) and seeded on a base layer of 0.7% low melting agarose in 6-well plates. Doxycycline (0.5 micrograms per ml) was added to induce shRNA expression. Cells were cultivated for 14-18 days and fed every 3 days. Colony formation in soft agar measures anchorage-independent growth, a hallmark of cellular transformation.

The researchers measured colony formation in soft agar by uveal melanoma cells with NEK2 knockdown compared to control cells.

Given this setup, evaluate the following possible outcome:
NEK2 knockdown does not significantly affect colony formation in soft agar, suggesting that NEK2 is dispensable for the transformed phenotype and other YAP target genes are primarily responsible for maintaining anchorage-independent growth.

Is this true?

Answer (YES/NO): NO